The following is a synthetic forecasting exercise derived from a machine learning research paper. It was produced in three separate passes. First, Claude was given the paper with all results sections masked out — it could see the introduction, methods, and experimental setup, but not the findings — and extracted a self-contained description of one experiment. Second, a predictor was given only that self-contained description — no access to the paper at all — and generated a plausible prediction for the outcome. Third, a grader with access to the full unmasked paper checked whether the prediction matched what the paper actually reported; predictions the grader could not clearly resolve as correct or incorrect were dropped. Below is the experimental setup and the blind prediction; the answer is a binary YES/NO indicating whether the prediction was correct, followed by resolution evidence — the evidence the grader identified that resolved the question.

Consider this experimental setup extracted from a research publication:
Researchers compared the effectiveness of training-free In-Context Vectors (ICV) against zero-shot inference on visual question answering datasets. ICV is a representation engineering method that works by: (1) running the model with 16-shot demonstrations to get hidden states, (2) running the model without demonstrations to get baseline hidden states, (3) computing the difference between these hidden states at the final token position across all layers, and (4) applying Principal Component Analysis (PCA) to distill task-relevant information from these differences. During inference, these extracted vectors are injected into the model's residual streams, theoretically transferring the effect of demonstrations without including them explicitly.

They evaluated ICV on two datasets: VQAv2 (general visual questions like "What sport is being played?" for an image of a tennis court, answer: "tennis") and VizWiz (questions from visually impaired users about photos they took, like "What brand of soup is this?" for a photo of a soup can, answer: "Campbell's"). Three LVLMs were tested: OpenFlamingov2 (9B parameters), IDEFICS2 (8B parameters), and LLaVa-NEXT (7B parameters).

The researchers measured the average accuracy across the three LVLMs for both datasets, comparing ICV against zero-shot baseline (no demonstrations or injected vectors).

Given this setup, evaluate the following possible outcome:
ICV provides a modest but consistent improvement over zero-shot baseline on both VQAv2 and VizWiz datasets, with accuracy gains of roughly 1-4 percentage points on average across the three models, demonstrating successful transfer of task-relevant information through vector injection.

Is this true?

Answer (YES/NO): NO